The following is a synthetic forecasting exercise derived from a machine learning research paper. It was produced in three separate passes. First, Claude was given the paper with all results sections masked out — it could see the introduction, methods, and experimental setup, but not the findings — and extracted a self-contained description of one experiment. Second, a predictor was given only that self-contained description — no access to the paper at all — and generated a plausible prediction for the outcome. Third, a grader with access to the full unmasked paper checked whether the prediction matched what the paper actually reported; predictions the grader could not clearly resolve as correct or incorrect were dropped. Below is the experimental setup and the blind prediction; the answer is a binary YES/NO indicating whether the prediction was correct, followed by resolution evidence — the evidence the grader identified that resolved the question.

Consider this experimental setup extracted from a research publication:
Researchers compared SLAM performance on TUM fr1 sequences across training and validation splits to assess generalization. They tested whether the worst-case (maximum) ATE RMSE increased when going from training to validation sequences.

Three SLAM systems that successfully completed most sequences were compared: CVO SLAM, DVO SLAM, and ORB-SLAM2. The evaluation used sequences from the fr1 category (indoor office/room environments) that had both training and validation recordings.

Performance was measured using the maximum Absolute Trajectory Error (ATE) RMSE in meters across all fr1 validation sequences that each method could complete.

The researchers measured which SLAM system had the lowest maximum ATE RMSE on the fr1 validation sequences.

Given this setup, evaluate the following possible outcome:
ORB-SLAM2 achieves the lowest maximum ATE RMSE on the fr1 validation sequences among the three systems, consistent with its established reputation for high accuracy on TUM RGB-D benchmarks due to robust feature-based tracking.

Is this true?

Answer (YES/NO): NO